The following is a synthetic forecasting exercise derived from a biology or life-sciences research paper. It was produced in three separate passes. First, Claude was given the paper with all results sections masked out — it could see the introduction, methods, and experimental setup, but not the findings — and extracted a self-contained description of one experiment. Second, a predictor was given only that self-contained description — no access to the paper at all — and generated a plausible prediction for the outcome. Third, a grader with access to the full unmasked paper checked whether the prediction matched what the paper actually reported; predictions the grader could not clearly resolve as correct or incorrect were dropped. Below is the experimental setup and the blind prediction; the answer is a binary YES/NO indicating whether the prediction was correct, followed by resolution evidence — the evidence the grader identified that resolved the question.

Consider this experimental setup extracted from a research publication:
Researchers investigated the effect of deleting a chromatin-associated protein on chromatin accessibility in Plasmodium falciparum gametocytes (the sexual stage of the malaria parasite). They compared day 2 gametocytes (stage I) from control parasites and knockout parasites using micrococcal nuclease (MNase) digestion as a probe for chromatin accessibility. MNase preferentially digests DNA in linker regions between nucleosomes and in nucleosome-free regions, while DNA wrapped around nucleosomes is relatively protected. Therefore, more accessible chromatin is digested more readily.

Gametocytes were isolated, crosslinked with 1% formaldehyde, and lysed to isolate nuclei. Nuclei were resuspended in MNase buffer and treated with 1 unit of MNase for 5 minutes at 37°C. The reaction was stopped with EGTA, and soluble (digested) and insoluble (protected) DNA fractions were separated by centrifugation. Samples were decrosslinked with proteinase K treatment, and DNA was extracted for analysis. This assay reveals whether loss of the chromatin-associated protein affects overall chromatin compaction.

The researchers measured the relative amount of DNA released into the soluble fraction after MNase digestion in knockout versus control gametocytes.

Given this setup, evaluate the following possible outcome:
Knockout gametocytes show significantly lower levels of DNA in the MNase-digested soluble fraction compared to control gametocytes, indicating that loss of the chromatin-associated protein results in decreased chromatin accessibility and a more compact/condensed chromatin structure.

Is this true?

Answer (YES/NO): NO